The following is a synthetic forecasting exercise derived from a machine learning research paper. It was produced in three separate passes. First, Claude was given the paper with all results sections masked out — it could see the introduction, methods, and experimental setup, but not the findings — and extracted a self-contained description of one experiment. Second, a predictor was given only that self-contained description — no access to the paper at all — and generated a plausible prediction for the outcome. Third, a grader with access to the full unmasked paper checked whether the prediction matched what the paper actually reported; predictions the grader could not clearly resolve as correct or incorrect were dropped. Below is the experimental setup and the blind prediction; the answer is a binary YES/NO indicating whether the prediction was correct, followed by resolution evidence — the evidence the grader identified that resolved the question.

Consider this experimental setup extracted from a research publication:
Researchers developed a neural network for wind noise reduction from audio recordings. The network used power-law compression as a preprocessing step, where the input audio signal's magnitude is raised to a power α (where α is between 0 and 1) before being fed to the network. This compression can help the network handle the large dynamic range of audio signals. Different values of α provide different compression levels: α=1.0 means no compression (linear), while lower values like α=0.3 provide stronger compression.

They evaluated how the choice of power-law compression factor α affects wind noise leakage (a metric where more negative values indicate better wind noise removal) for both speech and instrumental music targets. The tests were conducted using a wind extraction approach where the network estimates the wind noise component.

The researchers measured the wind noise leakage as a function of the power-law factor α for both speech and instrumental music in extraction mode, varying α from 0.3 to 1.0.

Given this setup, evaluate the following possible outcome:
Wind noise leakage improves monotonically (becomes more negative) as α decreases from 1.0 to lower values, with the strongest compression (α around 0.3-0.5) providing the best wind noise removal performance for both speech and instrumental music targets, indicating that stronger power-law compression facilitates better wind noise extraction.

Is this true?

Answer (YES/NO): NO